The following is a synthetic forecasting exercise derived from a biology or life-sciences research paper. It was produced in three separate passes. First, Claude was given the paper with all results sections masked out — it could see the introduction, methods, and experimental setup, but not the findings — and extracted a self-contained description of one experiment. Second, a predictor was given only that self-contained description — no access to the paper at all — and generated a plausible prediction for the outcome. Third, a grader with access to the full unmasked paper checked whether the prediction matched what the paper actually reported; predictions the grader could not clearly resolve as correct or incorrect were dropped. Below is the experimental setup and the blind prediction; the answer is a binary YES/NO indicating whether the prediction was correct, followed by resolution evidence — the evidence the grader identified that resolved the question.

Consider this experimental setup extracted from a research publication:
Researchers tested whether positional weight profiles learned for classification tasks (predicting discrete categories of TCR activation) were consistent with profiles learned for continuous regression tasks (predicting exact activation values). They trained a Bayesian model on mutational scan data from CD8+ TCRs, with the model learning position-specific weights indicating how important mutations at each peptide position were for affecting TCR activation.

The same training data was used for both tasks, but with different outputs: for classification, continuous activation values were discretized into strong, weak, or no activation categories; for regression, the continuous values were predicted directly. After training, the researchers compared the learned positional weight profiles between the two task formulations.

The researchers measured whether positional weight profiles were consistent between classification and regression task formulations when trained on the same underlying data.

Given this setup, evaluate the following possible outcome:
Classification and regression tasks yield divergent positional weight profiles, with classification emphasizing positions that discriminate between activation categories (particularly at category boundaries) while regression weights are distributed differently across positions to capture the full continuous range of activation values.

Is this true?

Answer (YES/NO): NO